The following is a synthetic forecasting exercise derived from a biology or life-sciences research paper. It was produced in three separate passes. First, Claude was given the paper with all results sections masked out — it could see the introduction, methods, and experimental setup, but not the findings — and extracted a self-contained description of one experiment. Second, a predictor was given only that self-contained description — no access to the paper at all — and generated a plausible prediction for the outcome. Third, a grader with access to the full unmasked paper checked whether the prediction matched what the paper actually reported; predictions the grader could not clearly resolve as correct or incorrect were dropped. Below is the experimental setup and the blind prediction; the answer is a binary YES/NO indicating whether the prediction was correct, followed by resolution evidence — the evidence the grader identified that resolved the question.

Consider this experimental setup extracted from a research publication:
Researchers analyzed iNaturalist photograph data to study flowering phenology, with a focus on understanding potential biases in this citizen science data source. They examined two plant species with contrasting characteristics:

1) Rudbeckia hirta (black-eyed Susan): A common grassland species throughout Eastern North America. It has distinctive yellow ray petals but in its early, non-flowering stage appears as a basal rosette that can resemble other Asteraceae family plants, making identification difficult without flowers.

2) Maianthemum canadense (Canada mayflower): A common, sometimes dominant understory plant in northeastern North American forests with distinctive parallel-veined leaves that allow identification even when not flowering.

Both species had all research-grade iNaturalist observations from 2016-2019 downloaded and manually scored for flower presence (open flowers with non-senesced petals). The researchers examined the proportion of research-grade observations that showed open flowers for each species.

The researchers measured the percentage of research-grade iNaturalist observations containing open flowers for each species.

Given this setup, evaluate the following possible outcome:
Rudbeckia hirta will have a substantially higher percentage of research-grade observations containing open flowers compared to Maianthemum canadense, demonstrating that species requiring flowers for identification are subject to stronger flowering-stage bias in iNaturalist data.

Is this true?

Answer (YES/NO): YES